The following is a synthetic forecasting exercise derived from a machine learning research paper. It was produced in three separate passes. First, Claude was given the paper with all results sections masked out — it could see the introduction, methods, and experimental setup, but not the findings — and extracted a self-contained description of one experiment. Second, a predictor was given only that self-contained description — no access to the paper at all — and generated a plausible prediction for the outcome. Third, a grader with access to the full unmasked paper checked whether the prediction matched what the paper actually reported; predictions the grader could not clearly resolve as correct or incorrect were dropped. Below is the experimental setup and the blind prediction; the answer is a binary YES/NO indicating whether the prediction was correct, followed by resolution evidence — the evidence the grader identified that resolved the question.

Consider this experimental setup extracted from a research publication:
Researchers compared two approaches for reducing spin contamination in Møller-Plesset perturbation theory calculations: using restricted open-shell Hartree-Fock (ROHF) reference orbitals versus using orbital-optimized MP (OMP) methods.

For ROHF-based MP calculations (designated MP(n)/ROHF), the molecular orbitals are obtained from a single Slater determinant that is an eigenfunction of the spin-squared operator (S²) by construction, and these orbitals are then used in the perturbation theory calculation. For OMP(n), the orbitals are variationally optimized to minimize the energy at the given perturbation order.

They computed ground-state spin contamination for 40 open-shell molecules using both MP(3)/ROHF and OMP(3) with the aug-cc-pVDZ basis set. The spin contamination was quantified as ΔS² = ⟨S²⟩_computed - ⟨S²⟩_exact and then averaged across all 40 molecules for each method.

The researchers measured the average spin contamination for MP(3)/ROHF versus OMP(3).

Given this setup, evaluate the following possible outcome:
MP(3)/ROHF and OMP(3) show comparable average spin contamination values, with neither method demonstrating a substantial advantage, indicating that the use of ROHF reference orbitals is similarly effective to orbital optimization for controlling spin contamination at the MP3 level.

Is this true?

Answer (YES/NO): YES